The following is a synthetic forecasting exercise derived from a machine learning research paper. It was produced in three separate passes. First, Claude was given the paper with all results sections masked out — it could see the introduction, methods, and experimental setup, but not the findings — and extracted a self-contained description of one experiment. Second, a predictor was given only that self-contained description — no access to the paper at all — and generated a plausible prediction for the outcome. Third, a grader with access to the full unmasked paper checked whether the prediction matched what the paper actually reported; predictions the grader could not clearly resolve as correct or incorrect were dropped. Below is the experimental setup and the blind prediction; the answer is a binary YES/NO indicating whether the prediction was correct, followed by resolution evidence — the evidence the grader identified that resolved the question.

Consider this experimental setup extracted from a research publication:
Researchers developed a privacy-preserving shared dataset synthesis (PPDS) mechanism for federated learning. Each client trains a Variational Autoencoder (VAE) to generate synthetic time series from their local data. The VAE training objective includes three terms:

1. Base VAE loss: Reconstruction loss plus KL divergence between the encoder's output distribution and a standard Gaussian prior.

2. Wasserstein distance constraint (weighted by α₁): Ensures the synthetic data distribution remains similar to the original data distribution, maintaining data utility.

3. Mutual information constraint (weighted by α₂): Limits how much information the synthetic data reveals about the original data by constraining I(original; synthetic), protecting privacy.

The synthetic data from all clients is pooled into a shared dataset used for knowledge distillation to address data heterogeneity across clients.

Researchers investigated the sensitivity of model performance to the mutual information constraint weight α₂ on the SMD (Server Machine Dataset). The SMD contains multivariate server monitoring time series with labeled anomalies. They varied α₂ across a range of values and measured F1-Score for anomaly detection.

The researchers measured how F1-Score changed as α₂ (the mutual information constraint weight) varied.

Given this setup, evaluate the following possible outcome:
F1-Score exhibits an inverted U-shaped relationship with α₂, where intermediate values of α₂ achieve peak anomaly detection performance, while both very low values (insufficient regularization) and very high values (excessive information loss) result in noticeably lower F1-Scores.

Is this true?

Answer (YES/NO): NO